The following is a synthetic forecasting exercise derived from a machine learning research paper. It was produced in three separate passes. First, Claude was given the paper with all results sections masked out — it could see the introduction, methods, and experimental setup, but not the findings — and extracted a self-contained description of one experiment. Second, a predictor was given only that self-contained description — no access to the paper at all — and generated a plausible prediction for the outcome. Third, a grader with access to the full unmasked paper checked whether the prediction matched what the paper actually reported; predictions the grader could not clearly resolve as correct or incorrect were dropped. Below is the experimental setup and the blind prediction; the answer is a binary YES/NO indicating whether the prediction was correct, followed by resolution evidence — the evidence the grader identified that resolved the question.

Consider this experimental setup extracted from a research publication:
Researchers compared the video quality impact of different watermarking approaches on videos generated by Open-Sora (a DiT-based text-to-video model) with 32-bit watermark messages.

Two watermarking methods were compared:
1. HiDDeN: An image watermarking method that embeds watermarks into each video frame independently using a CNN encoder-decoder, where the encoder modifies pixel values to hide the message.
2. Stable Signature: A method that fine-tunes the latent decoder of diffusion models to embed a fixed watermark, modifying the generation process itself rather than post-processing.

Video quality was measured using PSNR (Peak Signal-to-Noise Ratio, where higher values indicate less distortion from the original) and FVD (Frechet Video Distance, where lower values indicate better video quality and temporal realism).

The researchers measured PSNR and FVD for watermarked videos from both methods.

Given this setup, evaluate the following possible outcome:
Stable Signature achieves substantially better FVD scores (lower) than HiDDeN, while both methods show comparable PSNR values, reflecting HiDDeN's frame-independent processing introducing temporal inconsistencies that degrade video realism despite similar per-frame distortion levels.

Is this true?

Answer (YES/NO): NO